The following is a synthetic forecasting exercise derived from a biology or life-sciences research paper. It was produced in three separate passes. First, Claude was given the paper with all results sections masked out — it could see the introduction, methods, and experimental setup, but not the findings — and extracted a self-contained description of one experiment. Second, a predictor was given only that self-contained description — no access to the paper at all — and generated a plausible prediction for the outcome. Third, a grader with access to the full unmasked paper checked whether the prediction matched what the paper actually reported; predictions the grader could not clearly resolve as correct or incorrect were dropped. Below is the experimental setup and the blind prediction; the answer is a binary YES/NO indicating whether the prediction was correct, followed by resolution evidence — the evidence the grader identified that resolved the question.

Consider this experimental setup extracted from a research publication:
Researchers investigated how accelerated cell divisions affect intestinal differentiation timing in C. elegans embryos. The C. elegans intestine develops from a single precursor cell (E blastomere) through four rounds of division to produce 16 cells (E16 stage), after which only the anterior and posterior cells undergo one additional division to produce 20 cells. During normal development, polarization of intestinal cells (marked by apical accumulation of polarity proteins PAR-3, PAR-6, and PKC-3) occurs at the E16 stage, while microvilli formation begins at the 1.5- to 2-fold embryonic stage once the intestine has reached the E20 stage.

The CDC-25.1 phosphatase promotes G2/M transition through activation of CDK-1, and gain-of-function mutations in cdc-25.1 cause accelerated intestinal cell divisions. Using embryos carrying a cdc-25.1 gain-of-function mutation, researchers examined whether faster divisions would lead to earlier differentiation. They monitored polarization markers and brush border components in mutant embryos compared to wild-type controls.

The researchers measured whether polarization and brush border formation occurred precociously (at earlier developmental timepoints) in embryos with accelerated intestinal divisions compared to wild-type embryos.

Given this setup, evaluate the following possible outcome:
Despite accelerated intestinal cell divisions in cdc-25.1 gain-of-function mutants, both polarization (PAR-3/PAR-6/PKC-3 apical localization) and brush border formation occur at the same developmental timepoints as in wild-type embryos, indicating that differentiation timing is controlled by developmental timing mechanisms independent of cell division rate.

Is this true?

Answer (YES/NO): YES